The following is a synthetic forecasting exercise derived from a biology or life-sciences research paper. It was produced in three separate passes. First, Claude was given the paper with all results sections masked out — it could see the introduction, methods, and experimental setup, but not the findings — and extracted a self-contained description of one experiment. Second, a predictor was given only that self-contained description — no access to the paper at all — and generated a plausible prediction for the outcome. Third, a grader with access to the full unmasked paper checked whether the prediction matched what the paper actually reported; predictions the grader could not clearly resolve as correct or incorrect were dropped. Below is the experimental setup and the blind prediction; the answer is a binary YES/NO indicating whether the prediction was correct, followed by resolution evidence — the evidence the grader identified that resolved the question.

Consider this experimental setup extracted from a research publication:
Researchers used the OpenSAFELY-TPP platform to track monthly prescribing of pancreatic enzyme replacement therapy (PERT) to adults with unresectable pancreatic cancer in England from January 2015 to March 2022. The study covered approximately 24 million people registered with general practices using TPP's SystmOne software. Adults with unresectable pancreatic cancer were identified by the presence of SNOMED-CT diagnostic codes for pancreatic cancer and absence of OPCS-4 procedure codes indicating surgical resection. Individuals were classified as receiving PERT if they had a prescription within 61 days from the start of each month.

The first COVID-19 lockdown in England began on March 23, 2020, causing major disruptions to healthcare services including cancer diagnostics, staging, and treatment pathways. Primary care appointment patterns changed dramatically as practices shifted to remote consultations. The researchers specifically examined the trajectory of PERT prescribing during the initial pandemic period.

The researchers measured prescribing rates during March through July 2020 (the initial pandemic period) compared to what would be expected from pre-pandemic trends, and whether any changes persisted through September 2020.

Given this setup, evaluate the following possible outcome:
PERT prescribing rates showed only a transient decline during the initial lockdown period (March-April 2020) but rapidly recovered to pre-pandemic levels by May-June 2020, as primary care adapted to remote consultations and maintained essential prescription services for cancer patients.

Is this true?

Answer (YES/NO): NO